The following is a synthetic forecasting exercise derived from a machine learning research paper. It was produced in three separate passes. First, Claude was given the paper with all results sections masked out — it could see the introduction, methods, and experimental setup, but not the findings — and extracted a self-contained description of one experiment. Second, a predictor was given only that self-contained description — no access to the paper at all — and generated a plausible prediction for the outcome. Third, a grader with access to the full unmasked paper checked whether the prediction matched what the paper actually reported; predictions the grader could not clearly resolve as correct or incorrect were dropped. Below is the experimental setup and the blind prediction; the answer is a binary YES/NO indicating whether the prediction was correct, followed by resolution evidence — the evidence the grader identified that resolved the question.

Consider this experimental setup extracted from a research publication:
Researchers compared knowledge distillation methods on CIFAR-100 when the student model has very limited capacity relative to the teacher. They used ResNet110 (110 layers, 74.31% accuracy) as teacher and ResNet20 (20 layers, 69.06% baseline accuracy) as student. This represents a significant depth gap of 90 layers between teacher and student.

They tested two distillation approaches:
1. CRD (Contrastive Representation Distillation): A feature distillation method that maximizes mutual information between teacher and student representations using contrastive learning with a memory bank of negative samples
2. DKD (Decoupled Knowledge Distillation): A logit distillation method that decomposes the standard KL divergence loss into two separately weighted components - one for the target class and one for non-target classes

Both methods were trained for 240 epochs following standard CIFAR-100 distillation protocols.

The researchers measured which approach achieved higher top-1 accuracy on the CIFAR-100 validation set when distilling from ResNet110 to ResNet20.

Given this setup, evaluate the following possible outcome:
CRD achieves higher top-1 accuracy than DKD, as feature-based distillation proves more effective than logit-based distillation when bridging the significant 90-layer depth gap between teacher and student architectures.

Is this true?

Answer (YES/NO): YES